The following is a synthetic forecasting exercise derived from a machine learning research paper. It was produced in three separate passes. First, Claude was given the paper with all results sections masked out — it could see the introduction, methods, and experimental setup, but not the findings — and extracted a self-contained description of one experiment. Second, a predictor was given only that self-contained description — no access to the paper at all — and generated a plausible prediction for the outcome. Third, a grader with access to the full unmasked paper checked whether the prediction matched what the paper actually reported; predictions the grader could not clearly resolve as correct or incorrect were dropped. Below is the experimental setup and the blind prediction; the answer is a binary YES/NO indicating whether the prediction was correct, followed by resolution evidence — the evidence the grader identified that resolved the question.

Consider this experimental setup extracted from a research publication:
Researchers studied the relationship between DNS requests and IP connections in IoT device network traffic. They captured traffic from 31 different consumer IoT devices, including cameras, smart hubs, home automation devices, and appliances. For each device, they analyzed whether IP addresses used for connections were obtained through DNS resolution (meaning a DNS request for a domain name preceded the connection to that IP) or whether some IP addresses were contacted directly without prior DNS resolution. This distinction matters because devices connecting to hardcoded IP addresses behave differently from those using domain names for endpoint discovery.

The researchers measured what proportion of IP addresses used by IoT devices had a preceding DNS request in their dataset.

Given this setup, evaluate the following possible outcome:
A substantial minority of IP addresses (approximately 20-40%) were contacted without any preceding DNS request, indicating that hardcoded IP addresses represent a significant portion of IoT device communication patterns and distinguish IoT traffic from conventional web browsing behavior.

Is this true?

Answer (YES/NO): NO